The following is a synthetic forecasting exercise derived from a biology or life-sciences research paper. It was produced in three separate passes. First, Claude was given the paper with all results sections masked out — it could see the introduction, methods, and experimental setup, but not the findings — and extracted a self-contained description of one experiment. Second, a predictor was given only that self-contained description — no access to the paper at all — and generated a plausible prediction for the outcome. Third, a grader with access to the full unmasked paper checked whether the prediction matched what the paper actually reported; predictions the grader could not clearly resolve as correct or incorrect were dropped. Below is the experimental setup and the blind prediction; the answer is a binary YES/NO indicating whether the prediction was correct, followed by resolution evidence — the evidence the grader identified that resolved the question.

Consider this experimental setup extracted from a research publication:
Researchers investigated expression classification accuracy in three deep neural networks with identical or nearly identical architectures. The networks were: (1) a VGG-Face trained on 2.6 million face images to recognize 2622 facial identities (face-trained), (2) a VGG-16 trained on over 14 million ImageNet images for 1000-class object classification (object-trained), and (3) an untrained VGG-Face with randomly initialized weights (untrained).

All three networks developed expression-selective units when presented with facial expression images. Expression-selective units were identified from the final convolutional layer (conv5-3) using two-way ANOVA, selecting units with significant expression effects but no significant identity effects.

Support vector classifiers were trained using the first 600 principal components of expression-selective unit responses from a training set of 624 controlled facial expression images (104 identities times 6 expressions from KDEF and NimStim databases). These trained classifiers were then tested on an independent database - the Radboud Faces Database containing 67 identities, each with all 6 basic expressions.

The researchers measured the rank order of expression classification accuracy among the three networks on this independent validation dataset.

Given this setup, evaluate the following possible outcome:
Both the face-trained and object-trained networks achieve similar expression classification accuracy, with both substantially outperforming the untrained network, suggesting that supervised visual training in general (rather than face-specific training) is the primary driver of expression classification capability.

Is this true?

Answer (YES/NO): NO